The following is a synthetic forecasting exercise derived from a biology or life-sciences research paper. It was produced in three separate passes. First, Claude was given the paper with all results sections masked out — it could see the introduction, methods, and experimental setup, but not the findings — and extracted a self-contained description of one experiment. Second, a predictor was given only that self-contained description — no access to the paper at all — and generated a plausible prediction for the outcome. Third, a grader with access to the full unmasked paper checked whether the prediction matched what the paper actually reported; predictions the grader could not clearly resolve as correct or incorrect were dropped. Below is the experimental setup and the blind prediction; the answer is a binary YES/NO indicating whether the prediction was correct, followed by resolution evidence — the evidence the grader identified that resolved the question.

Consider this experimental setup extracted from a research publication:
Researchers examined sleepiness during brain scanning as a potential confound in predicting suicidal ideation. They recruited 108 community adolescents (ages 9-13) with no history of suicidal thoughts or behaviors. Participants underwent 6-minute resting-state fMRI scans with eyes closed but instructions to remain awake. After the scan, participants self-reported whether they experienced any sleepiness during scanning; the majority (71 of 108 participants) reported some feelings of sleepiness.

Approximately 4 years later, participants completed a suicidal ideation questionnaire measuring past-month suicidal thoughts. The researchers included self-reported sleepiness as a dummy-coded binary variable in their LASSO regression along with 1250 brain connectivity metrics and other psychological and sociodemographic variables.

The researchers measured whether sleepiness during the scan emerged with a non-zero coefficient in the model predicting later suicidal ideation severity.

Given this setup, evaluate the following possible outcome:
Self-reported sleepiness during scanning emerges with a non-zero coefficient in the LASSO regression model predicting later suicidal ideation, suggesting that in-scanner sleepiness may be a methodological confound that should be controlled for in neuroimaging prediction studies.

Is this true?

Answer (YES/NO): NO